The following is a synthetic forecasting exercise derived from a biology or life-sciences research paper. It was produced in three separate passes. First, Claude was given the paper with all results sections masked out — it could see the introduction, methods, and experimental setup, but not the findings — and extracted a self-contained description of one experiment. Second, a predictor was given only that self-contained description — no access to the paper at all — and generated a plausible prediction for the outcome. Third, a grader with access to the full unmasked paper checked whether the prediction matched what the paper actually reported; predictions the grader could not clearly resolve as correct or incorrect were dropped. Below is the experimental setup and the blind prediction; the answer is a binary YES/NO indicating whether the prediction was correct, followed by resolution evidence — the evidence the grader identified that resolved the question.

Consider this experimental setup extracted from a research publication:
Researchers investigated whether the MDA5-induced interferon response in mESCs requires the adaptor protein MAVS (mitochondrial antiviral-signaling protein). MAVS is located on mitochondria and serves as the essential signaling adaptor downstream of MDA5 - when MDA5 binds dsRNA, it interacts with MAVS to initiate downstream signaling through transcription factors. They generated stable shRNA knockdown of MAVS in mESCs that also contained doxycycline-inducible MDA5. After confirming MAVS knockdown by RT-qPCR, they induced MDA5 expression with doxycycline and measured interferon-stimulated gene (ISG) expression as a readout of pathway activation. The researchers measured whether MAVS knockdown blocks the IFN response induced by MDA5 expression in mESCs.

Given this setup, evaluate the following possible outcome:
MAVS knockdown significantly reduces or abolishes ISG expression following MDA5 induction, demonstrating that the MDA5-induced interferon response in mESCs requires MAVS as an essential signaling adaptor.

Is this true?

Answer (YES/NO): YES